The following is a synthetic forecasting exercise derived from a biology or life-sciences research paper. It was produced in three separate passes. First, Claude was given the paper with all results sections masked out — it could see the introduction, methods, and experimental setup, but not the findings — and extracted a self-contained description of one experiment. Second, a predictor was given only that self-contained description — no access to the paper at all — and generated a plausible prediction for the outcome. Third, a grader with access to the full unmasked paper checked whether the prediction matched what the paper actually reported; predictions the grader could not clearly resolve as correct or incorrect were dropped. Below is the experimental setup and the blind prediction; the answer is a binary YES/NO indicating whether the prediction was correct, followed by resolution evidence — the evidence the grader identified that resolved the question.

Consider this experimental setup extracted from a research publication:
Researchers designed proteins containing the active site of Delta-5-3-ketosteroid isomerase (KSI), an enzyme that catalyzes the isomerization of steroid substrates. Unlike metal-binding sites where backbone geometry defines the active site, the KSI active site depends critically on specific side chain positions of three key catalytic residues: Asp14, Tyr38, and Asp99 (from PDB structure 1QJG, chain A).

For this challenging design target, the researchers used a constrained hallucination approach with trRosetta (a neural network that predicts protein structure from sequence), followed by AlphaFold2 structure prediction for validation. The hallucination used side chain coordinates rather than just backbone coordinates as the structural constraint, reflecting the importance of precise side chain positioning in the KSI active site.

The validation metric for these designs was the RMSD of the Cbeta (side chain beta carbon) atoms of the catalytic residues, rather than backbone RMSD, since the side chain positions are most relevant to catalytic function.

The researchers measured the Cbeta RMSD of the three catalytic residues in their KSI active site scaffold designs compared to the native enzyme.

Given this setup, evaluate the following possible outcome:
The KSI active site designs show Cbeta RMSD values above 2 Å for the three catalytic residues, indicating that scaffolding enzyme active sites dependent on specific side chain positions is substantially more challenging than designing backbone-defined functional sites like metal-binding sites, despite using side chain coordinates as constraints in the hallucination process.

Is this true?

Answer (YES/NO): NO